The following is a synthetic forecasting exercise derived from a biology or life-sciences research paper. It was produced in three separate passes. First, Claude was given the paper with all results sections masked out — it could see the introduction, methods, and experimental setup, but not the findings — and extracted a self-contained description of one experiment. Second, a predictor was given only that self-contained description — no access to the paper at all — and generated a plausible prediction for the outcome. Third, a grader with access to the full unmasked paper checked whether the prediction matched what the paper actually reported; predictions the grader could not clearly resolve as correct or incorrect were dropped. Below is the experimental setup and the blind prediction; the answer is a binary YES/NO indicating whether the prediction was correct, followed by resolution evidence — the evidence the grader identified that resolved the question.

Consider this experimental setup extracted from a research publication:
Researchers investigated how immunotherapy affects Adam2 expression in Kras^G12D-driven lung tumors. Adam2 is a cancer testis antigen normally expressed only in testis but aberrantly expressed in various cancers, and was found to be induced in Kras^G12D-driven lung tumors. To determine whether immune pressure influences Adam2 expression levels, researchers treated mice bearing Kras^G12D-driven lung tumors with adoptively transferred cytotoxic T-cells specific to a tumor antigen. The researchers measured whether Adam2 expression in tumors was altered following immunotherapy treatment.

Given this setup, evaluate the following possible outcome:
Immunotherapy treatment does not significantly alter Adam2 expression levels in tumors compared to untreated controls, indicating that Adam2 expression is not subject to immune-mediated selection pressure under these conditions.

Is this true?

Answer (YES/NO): NO